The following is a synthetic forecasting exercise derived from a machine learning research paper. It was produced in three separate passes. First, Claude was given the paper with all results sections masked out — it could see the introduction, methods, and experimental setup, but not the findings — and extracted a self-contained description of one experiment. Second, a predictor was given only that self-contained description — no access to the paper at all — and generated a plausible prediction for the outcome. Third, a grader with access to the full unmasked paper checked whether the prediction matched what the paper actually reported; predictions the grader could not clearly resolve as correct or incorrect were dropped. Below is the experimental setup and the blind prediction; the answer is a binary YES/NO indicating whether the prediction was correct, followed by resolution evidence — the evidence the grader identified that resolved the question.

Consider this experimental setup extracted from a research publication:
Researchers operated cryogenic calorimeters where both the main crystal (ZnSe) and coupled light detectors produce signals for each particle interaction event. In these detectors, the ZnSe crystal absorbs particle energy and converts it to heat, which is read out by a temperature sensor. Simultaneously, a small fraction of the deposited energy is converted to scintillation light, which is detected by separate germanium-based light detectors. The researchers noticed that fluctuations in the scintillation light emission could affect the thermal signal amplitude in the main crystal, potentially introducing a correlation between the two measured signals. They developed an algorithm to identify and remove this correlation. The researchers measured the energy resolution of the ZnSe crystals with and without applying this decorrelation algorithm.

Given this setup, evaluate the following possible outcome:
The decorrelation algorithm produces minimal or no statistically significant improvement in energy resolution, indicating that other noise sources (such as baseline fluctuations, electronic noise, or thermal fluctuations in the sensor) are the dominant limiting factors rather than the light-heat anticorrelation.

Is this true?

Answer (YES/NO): NO